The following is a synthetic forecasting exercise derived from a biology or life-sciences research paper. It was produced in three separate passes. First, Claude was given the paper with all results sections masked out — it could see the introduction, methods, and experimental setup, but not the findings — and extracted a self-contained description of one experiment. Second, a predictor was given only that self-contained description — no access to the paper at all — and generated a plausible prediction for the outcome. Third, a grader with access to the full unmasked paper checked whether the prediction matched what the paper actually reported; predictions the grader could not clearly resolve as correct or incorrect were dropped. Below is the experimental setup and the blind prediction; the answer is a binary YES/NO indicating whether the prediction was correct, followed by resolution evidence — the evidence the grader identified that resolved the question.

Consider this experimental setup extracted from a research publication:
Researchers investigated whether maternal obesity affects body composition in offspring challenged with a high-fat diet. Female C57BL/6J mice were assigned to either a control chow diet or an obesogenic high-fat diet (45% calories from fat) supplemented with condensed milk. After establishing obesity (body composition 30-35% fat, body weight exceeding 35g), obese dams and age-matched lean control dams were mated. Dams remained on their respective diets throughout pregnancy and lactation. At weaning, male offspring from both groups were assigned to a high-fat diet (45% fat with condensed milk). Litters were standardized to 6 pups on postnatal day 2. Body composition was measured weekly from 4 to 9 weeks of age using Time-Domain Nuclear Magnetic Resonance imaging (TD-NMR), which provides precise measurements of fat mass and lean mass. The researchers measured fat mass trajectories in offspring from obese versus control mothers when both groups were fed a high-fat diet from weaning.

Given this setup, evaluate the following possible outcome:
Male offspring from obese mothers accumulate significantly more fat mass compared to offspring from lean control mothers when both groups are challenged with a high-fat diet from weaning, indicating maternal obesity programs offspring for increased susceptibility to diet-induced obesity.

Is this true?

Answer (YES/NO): YES